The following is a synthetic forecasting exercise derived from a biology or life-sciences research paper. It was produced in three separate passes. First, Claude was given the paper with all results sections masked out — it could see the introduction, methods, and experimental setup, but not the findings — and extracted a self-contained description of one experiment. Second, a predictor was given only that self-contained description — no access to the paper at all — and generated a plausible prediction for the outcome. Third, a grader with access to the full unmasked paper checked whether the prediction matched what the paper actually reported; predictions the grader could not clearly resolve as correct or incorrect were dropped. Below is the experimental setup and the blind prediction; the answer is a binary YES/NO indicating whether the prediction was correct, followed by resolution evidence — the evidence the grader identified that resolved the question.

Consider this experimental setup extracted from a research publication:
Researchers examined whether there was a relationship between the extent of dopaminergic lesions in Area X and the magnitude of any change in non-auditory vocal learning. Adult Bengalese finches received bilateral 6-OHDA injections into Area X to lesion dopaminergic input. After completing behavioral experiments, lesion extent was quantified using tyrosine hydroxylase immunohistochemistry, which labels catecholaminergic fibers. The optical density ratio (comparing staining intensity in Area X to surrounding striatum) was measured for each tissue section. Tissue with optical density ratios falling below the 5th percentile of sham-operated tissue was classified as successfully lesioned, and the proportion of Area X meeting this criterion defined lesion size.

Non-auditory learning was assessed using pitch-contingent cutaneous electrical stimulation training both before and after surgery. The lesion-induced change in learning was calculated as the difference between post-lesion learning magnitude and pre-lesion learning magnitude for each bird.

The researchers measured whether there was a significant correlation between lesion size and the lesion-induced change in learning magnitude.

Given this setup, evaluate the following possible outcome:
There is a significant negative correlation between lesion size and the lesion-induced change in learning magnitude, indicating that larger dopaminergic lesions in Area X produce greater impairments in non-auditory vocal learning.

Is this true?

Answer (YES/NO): NO